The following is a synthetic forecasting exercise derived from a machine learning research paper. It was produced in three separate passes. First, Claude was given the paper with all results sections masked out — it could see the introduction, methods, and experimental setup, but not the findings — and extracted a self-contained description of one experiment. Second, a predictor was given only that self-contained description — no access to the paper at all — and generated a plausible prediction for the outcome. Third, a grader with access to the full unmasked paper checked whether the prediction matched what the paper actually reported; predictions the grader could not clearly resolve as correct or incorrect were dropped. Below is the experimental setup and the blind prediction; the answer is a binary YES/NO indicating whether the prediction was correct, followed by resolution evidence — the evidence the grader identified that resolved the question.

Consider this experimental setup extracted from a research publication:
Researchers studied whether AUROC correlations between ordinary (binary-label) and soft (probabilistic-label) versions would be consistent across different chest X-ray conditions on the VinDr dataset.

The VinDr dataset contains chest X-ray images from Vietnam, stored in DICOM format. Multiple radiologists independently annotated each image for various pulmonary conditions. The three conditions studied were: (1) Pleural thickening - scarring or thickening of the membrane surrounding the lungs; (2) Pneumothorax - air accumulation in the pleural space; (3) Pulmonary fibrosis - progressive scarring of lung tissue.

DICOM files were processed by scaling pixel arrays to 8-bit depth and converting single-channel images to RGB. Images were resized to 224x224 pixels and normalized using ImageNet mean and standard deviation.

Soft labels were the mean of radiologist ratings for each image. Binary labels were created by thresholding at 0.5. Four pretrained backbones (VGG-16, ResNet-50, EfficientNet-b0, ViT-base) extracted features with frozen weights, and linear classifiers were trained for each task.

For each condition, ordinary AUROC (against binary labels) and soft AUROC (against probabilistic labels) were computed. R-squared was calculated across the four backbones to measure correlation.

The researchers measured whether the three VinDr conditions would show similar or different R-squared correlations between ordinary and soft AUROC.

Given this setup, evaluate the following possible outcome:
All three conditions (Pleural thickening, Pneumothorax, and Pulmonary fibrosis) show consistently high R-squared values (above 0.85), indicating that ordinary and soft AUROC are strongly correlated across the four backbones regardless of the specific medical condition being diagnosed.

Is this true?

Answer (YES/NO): NO